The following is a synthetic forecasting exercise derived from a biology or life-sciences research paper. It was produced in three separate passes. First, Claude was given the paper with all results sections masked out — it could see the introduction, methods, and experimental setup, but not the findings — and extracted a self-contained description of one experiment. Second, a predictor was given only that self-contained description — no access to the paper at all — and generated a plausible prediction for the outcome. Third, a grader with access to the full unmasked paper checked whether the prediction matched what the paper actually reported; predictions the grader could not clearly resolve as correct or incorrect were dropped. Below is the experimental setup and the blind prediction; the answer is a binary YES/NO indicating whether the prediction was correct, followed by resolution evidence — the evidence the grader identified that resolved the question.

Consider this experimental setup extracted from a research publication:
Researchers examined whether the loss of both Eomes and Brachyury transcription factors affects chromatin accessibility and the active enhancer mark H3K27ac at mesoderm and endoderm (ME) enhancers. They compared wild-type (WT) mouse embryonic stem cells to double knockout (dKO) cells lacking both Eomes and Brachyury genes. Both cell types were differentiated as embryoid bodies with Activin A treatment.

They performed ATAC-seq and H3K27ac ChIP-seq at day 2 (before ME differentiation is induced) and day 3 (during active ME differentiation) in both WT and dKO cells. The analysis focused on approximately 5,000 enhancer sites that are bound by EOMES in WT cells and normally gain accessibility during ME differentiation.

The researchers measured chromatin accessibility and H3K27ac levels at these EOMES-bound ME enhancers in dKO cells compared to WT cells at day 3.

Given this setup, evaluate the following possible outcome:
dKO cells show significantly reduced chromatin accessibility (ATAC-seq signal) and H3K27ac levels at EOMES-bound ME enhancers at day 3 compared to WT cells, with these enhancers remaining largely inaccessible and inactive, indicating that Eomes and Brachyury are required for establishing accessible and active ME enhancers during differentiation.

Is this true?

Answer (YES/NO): YES